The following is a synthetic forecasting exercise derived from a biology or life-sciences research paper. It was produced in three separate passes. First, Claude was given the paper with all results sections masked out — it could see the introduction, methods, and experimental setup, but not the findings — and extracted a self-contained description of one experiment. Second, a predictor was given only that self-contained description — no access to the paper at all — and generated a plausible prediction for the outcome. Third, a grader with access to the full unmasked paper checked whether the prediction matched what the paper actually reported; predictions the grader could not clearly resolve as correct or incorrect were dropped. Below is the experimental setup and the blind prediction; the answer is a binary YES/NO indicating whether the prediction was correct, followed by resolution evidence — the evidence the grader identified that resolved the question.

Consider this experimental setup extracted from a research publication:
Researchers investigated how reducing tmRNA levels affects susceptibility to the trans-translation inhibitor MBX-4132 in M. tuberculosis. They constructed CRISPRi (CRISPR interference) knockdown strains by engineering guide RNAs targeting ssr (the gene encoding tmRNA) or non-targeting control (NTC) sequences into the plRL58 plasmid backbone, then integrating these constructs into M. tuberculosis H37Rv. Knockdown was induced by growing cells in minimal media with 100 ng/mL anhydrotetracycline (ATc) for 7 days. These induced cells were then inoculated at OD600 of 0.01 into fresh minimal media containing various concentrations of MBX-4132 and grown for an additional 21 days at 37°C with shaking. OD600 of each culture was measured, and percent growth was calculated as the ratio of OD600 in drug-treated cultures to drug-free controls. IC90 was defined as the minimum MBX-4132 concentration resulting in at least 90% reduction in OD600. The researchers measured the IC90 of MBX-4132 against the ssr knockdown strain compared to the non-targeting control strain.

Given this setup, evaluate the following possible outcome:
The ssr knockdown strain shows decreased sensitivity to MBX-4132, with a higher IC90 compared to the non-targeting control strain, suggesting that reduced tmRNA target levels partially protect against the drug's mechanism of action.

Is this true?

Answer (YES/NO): NO